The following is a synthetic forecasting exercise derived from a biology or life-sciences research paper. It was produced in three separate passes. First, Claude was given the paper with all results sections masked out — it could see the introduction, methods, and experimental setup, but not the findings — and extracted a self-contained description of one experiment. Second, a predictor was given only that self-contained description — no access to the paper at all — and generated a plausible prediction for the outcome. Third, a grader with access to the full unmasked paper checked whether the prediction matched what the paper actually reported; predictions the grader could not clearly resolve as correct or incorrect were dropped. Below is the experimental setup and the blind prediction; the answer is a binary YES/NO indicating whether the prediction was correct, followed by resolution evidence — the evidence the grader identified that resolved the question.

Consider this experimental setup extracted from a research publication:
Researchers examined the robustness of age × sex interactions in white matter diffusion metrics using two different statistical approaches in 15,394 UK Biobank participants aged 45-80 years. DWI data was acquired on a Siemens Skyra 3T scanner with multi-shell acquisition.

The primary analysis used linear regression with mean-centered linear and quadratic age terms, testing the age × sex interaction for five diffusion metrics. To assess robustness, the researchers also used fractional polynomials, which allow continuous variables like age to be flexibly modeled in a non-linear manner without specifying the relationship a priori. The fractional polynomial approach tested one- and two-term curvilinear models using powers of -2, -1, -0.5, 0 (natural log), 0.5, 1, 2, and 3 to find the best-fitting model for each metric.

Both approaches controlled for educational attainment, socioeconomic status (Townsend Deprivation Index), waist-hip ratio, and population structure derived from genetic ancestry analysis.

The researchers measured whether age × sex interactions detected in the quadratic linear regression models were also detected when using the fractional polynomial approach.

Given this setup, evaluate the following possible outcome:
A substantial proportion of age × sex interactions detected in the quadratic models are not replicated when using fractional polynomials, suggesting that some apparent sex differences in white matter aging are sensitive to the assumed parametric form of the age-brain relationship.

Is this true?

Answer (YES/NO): NO